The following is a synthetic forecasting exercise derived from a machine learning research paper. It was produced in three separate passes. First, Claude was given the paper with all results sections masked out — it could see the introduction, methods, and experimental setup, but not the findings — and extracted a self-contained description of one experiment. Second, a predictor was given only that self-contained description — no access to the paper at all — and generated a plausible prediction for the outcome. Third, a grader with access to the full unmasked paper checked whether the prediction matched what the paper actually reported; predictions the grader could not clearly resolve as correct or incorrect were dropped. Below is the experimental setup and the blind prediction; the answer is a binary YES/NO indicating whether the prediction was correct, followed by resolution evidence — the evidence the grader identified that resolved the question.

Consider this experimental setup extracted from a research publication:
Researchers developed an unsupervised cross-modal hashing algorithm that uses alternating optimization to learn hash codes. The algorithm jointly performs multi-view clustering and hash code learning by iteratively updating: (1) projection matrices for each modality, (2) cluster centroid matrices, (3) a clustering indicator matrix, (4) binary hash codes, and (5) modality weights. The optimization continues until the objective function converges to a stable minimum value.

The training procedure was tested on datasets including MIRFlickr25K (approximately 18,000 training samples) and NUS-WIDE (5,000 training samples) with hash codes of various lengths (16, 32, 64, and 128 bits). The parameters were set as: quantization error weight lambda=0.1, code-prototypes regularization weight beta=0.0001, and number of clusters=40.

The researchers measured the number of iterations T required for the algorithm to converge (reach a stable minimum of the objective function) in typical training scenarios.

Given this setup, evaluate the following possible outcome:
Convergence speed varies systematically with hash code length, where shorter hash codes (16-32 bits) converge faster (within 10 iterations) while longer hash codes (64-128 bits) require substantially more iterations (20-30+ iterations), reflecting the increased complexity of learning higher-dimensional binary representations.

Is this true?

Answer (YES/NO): NO